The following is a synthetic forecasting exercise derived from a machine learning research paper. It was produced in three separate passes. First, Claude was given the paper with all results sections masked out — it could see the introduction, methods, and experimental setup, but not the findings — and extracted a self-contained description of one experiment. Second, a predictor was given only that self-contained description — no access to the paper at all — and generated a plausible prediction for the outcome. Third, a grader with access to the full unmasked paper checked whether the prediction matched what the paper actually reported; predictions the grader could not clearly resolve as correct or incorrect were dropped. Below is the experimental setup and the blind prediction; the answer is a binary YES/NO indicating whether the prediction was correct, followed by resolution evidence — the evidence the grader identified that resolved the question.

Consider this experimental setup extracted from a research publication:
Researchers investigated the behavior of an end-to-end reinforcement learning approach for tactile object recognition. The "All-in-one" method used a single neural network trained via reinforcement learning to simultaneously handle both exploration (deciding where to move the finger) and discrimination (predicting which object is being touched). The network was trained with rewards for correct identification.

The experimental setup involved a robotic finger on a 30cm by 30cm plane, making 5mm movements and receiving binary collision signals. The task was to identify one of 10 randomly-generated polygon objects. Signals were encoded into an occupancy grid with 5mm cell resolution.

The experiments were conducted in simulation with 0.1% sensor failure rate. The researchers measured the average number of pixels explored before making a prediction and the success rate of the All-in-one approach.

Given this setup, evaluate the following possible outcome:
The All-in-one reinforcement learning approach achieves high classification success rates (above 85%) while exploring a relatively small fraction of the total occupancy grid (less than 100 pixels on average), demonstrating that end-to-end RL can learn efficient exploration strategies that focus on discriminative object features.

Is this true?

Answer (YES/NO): NO